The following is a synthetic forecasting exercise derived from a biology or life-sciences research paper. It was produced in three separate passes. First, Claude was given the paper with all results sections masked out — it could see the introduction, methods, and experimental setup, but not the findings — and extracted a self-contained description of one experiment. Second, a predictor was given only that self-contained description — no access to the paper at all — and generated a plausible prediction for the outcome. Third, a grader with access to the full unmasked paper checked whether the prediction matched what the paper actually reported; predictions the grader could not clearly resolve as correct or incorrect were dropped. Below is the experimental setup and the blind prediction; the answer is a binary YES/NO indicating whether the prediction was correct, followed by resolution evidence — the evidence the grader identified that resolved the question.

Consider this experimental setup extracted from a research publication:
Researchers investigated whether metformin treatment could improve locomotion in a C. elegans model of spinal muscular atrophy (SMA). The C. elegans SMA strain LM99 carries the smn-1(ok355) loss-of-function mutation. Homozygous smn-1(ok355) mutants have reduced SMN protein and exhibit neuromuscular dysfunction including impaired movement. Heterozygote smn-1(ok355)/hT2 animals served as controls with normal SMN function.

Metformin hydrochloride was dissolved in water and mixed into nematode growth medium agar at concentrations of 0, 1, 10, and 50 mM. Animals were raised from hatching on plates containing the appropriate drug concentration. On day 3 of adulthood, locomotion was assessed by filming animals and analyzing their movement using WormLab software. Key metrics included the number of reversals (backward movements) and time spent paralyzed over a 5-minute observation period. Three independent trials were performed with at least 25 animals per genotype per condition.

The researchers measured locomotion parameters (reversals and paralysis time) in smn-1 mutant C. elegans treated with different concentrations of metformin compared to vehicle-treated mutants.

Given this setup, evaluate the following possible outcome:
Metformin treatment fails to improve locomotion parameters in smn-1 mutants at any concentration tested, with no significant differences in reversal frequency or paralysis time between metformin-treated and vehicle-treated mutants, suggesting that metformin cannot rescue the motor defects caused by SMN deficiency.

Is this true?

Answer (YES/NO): NO